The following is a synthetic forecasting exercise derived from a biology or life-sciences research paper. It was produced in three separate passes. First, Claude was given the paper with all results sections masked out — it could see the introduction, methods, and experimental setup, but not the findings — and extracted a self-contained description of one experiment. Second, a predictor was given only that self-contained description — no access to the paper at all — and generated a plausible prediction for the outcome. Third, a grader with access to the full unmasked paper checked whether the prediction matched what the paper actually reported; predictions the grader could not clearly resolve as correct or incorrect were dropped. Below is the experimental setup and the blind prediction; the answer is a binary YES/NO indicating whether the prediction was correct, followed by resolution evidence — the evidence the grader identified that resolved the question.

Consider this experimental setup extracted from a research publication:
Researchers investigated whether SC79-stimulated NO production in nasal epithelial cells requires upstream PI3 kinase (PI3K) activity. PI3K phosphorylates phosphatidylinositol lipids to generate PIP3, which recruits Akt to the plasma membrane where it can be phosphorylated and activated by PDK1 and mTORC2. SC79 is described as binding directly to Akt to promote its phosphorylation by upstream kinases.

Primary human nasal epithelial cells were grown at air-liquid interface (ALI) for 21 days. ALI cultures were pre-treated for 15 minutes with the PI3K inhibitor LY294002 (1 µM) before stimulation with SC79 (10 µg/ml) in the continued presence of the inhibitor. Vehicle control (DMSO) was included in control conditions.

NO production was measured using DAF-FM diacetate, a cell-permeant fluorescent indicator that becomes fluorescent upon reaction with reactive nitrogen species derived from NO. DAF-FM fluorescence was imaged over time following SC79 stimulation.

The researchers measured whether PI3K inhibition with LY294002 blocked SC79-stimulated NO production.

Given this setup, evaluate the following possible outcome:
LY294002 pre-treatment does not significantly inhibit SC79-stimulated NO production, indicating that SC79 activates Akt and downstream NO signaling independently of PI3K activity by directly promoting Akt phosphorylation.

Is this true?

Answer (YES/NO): NO